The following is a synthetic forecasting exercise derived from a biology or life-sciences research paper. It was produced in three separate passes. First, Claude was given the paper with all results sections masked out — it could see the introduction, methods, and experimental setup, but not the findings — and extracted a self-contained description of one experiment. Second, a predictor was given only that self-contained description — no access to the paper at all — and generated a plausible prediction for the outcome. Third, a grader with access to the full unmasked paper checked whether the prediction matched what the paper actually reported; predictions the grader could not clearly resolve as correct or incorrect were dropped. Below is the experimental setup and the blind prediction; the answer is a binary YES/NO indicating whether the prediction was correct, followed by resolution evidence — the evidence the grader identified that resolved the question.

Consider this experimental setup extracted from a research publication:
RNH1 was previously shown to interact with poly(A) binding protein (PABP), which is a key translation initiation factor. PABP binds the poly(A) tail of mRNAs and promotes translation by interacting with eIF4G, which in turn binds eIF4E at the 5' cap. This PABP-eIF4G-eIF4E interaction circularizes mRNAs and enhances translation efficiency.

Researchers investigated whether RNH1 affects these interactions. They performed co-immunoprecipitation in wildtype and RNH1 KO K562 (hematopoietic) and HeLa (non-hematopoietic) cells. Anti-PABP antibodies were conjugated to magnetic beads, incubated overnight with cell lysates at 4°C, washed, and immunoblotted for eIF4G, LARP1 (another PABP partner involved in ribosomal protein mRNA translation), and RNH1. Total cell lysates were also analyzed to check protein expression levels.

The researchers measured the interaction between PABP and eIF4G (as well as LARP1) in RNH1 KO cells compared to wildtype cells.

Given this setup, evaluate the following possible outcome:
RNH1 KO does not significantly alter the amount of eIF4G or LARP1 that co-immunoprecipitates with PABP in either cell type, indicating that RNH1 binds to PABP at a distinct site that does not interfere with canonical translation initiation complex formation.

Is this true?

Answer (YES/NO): NO